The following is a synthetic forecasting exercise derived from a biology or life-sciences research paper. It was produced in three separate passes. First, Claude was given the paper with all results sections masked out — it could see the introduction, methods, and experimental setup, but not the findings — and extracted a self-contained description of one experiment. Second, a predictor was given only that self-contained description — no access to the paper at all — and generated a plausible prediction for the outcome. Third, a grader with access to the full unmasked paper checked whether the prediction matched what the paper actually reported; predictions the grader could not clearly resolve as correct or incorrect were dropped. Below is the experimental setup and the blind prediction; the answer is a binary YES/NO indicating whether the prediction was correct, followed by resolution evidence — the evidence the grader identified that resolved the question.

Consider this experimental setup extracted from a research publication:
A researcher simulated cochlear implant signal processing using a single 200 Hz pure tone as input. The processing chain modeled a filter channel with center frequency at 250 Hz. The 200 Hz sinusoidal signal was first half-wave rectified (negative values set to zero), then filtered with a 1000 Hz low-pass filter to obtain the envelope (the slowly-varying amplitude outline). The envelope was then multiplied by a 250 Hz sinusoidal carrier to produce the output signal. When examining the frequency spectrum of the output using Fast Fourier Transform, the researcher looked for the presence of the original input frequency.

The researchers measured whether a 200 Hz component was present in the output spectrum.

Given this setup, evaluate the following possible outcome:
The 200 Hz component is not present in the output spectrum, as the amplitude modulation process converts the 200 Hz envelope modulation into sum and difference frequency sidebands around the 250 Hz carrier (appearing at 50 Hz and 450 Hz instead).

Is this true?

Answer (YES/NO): YES